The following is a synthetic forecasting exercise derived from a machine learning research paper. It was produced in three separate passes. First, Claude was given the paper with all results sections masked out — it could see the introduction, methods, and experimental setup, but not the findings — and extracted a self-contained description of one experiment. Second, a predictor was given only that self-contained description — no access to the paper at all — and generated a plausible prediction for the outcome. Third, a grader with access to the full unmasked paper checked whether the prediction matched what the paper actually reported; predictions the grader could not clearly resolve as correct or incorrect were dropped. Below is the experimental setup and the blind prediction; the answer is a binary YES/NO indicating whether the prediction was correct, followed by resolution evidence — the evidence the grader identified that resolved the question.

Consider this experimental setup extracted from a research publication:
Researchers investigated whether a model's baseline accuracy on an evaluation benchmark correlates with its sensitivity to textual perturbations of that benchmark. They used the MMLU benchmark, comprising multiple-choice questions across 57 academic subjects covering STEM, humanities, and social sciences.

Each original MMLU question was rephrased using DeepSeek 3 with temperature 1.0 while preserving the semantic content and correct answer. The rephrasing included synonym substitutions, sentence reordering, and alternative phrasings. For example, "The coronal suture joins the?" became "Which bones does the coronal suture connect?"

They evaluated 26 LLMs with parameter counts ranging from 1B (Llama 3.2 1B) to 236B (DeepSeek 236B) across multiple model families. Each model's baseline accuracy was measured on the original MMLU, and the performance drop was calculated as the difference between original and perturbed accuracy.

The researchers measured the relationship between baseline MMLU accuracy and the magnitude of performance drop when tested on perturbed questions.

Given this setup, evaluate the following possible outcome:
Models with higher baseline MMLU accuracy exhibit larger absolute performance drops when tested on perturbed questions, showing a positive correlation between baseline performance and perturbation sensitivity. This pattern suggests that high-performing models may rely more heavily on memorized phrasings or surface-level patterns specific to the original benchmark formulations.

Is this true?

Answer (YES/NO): YES